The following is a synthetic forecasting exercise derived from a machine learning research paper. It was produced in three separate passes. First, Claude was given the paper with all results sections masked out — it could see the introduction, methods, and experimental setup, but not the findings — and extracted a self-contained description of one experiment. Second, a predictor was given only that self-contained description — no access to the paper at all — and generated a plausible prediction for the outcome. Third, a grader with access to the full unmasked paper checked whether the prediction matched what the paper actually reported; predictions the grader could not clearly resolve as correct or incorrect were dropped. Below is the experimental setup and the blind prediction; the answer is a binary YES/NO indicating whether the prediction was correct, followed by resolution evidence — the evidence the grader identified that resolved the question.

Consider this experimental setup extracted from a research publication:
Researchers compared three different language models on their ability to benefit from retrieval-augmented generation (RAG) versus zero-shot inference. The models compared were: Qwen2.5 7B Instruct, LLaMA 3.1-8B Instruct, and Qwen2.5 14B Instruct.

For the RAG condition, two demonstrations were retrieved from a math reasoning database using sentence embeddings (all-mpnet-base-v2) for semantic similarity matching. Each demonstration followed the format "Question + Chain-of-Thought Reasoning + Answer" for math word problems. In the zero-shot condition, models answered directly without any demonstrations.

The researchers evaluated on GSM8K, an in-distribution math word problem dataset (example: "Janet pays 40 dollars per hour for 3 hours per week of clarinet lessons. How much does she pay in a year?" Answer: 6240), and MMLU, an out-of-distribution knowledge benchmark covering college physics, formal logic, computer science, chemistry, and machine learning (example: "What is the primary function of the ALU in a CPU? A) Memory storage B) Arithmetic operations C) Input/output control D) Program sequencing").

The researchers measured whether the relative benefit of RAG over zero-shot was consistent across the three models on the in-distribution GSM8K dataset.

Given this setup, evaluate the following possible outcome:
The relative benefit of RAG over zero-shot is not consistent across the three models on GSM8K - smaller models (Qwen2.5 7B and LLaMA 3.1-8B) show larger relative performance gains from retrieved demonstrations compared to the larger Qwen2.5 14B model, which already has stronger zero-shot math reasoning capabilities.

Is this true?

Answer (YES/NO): NO